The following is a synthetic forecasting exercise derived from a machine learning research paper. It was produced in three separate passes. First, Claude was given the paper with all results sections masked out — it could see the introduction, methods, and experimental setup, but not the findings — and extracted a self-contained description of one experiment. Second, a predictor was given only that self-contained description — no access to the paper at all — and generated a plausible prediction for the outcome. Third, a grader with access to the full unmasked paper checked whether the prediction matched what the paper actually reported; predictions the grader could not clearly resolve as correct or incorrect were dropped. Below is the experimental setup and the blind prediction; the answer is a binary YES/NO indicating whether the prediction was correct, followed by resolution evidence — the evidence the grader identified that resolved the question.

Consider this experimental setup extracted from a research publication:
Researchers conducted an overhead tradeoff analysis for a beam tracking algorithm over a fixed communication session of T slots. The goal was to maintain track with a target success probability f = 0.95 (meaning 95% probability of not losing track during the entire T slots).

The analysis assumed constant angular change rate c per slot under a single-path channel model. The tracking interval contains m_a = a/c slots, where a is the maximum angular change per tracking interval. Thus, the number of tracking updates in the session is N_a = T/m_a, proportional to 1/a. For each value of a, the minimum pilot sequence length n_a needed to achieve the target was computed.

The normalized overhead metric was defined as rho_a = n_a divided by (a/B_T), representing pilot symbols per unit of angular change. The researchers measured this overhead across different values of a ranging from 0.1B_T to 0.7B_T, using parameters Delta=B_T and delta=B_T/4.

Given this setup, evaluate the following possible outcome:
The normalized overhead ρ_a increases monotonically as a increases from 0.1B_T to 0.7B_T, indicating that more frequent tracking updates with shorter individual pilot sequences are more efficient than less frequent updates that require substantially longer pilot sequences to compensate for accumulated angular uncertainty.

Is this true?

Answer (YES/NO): NO